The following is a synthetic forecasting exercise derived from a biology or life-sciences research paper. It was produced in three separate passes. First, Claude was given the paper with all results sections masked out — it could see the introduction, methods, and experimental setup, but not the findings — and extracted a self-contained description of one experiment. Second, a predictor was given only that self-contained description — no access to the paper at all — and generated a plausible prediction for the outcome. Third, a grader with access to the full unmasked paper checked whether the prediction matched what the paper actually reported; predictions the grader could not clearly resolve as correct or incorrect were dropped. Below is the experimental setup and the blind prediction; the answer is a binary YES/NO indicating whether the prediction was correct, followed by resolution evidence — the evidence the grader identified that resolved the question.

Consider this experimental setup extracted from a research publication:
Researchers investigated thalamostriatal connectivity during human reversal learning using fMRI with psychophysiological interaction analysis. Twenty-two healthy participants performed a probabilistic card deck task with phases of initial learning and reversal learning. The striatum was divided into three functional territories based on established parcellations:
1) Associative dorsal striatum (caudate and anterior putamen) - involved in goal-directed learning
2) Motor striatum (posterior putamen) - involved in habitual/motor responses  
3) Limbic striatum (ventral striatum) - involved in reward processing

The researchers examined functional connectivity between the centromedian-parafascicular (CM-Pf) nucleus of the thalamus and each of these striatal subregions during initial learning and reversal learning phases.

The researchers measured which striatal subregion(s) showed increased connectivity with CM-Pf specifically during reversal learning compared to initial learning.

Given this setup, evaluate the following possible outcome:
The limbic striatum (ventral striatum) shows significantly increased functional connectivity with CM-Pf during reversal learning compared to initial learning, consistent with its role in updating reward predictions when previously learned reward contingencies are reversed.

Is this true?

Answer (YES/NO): NO